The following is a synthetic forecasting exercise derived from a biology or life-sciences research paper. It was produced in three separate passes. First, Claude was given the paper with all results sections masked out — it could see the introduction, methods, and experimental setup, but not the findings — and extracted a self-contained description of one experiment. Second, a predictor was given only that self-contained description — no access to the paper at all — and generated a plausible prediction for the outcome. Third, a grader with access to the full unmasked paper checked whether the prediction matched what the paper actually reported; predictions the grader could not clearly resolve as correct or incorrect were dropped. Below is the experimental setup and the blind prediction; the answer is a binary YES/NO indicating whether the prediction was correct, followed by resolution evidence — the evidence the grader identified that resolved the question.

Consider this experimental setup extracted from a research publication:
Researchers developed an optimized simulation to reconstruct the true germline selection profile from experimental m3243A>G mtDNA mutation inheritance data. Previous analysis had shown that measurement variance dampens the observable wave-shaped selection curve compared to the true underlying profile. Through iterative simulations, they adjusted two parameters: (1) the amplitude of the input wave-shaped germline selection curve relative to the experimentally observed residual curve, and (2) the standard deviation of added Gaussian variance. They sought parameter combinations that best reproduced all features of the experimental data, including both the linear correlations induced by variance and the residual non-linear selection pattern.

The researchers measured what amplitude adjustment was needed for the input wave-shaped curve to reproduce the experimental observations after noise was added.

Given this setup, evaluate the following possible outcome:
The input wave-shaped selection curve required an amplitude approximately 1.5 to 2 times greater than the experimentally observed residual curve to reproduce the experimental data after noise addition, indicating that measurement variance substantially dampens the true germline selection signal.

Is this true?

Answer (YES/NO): YES